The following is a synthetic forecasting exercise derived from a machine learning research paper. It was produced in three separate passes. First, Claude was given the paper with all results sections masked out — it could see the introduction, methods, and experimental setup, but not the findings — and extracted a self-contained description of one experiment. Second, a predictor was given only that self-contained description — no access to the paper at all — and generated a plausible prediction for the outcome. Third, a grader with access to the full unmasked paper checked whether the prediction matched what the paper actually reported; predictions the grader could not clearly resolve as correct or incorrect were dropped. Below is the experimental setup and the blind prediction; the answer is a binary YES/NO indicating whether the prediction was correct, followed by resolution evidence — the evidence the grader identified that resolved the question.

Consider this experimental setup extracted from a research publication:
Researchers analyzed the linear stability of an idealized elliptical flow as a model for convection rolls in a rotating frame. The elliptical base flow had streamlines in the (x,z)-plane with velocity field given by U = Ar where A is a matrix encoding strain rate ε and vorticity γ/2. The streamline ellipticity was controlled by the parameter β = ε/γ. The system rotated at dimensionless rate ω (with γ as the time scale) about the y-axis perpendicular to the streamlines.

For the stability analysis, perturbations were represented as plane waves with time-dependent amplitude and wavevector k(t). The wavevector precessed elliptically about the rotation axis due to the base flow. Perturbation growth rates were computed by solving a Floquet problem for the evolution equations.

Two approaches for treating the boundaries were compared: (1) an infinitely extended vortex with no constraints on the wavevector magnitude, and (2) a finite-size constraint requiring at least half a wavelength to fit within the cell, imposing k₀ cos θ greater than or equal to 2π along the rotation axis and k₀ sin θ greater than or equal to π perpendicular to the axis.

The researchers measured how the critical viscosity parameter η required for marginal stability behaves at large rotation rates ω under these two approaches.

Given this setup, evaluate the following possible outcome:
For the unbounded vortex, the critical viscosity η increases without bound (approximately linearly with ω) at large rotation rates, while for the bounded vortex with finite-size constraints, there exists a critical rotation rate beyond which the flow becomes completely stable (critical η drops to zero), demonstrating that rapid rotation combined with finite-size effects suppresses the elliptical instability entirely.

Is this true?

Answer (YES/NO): NO